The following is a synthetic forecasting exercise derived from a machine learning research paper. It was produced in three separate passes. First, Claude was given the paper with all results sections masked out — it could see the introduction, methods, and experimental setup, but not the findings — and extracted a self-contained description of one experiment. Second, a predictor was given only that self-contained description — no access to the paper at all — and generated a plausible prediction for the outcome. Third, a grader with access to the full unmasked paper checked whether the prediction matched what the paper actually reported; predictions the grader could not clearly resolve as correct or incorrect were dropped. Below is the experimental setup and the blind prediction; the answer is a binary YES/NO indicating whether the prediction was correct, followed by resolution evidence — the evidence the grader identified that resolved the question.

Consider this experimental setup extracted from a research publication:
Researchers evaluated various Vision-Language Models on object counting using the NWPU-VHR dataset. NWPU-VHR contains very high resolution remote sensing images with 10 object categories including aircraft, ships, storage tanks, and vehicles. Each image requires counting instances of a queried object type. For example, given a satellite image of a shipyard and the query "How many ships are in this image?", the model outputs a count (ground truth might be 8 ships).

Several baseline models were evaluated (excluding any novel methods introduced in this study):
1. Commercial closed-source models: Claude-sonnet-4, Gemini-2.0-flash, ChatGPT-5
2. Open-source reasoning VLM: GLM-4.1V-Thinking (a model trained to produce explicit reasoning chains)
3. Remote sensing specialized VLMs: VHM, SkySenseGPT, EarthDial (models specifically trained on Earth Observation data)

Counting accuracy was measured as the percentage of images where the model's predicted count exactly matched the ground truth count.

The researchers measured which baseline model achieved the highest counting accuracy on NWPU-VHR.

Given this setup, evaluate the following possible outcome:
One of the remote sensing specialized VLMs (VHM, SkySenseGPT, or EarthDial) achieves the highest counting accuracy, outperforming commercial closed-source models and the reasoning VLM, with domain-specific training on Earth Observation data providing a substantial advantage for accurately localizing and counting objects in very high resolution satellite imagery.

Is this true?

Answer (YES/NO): NO